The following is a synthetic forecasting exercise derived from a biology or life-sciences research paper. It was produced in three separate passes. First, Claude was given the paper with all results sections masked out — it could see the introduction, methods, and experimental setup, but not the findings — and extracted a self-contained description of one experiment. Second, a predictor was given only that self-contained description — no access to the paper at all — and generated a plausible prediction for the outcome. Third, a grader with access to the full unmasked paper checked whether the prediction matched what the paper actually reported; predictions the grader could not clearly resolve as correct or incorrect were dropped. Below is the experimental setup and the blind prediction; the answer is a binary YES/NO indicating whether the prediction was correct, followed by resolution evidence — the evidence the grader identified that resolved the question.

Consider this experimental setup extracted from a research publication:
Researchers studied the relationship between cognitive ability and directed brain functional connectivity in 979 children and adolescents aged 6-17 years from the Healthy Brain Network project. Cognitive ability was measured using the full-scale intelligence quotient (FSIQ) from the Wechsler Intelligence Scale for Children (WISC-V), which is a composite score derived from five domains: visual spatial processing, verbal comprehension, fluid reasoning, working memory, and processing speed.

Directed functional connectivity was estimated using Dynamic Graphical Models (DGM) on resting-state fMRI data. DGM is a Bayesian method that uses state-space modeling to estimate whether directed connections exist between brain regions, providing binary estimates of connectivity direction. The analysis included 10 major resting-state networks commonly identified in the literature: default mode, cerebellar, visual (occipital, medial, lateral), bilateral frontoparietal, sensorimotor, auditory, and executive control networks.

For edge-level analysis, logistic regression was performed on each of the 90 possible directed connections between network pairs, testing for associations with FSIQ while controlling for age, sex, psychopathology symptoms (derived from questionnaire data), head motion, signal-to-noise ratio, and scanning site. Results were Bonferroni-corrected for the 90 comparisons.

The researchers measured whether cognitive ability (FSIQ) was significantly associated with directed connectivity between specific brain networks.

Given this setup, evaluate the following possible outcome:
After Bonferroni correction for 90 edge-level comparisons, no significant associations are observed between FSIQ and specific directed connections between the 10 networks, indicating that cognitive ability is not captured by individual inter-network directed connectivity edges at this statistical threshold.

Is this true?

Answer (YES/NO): YES